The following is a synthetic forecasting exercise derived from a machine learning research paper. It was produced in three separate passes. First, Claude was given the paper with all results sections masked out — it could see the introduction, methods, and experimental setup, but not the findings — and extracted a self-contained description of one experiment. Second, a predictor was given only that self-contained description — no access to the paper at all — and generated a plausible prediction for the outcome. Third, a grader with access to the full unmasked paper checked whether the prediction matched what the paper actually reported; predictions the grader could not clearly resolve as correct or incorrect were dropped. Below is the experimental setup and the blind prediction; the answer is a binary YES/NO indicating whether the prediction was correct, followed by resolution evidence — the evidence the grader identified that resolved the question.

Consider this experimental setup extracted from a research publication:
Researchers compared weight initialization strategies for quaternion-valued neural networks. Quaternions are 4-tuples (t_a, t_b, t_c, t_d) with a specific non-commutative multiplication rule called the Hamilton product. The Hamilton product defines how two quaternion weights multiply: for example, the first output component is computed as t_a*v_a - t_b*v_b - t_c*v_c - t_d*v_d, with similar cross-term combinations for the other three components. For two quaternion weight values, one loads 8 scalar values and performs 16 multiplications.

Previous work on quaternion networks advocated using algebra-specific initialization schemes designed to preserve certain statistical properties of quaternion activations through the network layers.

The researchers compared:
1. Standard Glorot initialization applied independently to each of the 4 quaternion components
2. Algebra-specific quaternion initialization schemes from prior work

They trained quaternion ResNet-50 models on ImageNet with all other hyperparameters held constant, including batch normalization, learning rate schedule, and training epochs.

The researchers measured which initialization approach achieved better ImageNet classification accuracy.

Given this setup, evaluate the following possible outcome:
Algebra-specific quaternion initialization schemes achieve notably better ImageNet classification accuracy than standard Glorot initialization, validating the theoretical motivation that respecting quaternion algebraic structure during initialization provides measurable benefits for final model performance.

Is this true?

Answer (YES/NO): NO